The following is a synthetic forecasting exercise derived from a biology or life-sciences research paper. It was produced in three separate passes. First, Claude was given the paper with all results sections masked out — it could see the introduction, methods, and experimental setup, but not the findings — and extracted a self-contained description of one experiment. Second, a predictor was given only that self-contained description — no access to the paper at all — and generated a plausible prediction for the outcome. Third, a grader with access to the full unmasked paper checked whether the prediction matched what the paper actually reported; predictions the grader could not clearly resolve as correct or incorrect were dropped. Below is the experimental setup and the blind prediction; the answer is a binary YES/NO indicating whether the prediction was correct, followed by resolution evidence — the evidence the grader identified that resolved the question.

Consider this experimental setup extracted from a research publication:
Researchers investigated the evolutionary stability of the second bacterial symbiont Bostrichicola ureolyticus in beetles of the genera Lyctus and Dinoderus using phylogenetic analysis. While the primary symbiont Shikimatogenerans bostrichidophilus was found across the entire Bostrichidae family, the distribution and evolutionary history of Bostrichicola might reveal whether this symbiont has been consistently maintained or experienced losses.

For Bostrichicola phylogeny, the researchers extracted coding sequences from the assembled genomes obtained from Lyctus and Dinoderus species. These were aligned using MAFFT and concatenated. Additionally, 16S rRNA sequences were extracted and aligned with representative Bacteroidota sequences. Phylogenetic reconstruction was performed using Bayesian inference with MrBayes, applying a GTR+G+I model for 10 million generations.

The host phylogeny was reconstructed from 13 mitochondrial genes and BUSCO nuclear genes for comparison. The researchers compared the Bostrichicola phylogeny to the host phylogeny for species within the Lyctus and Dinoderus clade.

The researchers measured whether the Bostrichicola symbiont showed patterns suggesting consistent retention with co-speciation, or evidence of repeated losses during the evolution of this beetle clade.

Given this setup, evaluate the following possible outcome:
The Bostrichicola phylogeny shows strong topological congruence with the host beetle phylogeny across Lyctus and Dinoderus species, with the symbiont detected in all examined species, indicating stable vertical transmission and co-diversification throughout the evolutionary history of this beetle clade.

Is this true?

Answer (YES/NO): NO